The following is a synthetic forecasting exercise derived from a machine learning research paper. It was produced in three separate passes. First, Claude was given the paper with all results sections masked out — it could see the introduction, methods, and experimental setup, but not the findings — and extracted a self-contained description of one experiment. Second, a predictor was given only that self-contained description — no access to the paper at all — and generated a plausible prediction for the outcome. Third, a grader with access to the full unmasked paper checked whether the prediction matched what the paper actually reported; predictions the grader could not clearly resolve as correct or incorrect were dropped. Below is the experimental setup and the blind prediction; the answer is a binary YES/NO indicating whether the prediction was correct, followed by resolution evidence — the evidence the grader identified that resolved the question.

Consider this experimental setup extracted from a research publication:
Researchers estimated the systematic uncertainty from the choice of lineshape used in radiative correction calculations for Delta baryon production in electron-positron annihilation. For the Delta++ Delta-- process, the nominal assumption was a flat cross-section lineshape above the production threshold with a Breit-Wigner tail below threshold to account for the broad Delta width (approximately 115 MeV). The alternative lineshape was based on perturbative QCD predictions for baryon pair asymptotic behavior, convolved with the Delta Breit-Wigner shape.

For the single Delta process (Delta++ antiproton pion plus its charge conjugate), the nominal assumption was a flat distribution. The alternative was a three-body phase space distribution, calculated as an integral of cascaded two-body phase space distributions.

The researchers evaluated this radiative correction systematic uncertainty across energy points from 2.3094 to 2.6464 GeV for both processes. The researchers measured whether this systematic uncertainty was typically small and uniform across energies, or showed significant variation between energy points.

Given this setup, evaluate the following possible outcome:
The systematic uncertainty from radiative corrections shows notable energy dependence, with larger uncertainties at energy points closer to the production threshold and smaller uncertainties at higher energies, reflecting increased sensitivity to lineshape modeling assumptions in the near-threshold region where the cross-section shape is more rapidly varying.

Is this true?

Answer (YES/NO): NO